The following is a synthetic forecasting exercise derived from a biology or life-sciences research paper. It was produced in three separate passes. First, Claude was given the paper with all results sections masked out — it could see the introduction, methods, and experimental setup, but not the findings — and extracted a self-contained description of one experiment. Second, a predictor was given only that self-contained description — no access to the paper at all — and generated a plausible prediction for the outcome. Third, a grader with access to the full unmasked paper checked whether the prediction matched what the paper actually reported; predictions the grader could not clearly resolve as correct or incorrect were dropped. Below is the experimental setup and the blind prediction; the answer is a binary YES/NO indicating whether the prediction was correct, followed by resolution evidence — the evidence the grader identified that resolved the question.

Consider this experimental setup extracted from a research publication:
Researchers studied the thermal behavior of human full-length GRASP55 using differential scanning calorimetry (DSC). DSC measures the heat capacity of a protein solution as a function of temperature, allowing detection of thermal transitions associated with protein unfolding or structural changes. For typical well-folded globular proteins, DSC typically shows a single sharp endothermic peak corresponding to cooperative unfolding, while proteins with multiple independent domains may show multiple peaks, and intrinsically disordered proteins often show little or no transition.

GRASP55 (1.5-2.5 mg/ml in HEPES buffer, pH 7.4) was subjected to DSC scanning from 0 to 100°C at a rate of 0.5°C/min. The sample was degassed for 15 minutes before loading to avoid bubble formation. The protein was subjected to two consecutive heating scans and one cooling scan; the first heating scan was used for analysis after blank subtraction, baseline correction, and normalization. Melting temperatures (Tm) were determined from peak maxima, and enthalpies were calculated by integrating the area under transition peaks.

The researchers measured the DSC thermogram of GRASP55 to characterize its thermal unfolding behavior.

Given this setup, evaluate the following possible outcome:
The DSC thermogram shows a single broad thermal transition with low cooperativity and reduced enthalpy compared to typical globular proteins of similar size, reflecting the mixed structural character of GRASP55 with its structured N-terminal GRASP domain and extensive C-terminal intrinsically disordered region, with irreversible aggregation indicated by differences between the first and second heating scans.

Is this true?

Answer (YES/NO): NO